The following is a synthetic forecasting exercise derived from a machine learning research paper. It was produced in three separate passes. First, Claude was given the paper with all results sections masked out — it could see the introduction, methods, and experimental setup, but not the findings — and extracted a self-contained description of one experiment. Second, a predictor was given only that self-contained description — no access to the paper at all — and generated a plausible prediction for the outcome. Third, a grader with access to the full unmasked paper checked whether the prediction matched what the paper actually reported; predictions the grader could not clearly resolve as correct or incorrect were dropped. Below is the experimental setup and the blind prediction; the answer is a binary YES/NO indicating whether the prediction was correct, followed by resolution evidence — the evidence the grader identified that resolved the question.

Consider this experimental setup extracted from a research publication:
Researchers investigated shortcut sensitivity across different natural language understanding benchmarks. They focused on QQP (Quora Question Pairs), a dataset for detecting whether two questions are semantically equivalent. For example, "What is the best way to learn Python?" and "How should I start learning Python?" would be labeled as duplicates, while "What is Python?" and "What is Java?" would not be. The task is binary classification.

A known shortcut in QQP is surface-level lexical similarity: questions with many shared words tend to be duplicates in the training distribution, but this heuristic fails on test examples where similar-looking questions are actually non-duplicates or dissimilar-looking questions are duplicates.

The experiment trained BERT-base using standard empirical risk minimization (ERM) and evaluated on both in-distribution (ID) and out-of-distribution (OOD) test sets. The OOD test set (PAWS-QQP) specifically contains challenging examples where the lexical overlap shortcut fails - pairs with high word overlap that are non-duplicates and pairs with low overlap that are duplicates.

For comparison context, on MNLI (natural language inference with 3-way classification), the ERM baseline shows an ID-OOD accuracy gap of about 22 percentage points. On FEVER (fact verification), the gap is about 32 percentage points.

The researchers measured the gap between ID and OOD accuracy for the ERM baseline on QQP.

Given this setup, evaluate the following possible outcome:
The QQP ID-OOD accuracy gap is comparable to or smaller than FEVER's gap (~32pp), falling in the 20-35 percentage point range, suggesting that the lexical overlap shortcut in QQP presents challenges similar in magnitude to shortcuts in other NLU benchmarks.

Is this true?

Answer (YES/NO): NO